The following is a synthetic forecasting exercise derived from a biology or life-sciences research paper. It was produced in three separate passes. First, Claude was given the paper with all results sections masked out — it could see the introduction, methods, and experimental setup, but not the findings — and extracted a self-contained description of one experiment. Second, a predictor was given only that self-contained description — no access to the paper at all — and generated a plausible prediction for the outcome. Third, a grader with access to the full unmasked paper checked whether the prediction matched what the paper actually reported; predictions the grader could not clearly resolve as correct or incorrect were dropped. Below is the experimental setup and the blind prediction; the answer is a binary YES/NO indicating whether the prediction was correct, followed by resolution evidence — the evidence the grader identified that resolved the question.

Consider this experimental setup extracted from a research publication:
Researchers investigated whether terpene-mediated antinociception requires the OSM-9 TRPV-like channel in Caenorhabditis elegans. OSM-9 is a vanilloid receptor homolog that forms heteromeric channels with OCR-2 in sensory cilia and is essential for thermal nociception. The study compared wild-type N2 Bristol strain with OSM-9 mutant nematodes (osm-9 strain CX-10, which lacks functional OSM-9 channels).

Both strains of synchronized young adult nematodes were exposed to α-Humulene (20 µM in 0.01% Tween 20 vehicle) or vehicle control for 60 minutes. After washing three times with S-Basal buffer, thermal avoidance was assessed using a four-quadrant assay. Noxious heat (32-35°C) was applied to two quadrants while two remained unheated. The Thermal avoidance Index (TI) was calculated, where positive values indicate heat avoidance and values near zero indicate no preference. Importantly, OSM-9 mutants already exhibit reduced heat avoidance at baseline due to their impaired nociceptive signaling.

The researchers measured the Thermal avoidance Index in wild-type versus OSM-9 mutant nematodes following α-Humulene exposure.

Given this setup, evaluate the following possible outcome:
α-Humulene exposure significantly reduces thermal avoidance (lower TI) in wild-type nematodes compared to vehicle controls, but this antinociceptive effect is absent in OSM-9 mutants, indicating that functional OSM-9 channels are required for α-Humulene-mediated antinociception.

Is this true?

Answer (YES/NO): YES